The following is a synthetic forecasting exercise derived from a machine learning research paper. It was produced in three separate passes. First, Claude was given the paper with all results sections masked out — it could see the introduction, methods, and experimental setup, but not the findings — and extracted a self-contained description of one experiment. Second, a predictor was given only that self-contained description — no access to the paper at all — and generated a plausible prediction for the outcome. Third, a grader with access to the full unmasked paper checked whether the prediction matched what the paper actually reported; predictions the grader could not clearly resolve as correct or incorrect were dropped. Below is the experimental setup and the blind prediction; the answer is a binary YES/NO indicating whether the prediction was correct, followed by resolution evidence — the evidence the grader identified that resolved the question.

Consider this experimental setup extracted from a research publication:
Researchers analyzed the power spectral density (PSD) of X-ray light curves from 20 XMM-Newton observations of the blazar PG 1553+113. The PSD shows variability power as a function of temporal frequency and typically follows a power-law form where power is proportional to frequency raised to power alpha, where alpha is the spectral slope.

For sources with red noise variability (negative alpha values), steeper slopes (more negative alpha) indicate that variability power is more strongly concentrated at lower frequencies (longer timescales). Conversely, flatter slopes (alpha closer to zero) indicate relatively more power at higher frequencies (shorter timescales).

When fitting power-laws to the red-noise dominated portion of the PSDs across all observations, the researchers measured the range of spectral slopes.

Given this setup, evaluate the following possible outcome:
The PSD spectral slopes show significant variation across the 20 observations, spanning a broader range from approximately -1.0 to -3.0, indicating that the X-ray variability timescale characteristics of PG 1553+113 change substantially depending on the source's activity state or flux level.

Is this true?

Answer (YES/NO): NO